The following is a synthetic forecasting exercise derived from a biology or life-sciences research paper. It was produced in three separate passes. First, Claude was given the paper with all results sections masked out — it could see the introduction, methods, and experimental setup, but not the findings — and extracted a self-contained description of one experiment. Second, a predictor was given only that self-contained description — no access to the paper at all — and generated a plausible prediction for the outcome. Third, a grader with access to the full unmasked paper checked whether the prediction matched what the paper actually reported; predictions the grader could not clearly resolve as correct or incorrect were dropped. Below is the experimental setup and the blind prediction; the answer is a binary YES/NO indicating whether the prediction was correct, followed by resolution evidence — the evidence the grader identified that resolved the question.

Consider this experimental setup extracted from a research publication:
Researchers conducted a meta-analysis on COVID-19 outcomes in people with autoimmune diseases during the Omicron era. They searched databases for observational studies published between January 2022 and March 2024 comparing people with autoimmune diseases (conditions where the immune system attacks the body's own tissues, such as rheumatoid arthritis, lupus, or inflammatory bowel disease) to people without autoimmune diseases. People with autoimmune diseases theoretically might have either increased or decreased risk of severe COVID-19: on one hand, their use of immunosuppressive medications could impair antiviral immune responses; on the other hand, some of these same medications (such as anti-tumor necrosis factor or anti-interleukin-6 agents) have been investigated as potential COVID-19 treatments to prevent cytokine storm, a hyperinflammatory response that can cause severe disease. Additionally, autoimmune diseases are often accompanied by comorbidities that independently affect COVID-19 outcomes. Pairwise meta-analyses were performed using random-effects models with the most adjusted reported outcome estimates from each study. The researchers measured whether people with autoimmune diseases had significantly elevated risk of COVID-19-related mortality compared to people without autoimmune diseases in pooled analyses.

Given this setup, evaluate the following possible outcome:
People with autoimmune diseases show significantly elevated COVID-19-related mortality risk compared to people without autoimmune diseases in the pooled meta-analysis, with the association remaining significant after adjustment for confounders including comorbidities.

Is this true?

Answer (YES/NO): YES